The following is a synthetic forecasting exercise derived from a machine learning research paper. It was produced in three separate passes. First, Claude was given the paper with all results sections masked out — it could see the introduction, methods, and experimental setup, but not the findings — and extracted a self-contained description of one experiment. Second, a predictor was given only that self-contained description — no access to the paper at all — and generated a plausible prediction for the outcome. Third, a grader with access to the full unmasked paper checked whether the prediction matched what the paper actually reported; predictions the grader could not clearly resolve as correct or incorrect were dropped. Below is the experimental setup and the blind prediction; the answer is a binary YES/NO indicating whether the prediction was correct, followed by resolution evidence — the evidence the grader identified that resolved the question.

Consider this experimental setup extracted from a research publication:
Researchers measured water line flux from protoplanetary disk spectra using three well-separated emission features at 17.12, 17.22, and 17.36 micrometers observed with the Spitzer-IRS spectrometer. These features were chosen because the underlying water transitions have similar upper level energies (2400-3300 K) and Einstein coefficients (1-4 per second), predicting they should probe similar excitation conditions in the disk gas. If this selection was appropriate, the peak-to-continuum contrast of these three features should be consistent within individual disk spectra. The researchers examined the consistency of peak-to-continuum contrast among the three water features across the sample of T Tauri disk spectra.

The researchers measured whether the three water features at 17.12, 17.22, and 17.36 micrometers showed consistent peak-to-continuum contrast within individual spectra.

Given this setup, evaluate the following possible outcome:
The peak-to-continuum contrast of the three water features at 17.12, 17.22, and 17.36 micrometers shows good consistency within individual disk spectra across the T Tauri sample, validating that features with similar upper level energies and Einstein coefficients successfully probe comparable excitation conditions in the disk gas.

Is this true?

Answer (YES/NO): YES